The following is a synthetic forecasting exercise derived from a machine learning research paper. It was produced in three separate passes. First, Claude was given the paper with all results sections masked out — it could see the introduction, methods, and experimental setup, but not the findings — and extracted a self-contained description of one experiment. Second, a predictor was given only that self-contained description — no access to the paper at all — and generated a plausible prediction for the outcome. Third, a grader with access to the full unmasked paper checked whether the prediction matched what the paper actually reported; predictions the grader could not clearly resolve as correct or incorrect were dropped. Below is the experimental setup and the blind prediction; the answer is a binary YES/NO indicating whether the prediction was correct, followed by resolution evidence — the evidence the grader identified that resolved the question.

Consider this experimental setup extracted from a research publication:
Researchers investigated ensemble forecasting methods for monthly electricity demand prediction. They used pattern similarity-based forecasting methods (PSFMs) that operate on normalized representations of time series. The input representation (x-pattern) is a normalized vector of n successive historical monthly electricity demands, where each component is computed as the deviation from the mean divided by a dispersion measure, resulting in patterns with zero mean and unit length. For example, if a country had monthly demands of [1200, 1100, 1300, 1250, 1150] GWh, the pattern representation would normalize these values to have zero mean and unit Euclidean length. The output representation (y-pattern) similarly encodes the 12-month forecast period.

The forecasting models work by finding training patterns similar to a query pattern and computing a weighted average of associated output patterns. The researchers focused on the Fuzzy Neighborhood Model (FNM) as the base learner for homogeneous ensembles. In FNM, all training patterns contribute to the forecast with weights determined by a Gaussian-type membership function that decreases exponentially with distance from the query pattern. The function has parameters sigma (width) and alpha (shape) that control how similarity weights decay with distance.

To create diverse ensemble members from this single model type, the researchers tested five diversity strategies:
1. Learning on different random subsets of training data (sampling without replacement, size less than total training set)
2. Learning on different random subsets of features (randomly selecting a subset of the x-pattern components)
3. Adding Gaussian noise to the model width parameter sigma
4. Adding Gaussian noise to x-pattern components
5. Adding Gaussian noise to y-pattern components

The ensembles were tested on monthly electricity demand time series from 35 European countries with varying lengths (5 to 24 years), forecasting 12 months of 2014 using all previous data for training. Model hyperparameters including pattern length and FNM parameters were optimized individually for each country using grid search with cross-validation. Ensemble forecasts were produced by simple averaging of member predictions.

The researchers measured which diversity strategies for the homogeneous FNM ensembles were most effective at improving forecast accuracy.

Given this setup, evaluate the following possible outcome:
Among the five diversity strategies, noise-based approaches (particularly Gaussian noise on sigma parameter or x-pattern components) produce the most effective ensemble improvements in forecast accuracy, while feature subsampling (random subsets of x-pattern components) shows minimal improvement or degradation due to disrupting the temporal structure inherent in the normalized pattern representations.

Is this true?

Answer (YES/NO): NO